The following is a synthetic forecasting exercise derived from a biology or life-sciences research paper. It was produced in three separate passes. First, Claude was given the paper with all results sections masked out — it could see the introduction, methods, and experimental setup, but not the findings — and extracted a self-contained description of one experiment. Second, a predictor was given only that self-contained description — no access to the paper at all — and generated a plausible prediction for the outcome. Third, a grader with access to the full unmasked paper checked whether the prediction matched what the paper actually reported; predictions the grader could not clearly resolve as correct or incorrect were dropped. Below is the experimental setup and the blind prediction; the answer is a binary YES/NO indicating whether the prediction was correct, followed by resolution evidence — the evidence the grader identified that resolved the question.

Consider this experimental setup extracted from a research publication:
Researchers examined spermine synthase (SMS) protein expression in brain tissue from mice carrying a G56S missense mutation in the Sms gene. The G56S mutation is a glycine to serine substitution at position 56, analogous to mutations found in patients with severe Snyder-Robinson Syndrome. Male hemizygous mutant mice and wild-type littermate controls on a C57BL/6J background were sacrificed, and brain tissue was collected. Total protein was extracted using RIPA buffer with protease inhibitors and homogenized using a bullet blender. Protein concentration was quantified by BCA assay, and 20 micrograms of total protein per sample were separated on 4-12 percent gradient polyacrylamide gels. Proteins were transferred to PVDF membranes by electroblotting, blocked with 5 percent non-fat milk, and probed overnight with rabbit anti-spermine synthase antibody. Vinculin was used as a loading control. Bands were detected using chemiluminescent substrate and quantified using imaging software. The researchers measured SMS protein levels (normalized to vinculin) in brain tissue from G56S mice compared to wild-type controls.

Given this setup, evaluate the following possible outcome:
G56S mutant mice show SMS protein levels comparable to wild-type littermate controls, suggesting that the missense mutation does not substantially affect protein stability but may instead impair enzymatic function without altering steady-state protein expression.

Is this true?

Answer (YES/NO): NO